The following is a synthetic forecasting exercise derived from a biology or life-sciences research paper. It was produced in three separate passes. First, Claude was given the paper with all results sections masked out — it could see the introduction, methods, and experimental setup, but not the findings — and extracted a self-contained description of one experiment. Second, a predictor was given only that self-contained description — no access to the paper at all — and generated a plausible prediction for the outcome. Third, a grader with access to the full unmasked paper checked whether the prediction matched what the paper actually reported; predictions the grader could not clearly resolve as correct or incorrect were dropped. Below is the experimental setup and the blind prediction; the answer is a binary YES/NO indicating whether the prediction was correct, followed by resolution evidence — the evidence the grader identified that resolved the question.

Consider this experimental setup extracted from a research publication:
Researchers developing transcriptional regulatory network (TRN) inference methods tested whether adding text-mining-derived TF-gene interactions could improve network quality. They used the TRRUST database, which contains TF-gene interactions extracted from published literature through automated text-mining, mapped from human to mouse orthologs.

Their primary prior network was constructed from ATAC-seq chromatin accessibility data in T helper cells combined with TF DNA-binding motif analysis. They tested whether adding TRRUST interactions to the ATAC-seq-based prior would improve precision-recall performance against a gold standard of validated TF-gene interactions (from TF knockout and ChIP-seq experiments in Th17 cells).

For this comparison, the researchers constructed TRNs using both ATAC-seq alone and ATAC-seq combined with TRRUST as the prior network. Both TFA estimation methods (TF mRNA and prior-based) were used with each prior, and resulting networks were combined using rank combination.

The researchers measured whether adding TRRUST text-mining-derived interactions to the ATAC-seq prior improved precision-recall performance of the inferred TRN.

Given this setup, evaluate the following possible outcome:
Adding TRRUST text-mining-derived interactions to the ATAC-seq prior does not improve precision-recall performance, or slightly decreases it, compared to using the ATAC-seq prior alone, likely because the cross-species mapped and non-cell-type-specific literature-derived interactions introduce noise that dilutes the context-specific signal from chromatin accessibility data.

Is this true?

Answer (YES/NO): YES